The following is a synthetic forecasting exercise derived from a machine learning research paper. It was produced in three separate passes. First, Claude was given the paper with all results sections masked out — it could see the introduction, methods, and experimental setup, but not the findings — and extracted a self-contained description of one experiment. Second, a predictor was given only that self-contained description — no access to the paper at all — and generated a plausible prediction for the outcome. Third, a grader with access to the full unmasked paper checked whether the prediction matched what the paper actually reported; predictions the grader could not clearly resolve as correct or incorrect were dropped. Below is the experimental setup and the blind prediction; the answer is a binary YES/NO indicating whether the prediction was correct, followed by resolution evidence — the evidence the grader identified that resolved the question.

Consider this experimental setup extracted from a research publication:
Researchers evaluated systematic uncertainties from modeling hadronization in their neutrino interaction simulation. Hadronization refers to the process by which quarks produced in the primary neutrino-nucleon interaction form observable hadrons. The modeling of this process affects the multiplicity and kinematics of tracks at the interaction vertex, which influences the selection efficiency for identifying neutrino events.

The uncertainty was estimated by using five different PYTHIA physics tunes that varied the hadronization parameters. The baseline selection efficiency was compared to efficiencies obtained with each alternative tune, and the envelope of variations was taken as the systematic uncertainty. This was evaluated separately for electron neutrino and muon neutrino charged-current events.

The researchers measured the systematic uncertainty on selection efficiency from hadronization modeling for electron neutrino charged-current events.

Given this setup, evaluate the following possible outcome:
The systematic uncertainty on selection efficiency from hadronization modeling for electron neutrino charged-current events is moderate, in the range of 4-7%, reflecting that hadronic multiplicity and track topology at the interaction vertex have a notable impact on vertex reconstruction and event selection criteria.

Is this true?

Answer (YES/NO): NO